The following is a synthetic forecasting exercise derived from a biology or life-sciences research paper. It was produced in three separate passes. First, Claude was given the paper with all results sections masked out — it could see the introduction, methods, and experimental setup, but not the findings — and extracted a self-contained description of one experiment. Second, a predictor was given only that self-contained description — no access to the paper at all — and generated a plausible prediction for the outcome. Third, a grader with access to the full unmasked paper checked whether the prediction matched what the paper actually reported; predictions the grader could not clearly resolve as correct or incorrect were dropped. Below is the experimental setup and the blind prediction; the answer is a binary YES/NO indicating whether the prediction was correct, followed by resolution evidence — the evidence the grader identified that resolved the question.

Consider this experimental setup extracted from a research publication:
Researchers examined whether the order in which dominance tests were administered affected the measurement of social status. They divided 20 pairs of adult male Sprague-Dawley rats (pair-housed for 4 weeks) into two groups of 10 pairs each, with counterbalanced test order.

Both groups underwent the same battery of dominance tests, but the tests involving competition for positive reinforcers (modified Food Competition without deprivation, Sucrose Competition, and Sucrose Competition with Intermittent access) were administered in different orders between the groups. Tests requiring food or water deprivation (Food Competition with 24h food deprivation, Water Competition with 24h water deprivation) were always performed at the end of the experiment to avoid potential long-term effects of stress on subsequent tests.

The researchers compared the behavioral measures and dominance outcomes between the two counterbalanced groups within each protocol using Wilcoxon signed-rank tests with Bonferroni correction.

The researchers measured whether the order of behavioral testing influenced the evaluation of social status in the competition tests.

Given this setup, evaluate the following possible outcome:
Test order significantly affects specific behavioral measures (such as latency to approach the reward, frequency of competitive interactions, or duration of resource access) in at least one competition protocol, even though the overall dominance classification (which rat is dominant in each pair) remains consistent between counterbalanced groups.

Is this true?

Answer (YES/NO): NO